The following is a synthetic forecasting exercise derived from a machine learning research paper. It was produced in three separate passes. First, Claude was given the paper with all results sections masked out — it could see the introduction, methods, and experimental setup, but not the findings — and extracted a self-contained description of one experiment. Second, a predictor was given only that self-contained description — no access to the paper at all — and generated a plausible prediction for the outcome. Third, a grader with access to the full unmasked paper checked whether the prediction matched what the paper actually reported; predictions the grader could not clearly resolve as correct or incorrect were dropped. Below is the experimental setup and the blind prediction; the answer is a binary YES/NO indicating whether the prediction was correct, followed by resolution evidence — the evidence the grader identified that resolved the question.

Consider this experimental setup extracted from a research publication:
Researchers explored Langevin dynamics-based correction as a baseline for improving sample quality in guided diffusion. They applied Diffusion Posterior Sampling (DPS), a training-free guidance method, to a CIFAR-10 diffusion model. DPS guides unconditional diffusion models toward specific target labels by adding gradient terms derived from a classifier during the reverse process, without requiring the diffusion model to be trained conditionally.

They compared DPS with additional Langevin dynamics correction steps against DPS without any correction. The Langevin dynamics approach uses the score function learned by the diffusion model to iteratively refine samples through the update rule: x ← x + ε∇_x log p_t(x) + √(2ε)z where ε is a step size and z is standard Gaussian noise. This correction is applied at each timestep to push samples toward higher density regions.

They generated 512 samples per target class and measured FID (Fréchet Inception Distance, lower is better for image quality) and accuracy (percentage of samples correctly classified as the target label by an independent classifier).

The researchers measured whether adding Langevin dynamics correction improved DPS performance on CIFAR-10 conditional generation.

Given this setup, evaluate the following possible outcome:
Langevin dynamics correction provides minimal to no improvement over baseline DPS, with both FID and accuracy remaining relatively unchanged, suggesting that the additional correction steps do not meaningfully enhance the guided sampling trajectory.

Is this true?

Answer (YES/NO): NO